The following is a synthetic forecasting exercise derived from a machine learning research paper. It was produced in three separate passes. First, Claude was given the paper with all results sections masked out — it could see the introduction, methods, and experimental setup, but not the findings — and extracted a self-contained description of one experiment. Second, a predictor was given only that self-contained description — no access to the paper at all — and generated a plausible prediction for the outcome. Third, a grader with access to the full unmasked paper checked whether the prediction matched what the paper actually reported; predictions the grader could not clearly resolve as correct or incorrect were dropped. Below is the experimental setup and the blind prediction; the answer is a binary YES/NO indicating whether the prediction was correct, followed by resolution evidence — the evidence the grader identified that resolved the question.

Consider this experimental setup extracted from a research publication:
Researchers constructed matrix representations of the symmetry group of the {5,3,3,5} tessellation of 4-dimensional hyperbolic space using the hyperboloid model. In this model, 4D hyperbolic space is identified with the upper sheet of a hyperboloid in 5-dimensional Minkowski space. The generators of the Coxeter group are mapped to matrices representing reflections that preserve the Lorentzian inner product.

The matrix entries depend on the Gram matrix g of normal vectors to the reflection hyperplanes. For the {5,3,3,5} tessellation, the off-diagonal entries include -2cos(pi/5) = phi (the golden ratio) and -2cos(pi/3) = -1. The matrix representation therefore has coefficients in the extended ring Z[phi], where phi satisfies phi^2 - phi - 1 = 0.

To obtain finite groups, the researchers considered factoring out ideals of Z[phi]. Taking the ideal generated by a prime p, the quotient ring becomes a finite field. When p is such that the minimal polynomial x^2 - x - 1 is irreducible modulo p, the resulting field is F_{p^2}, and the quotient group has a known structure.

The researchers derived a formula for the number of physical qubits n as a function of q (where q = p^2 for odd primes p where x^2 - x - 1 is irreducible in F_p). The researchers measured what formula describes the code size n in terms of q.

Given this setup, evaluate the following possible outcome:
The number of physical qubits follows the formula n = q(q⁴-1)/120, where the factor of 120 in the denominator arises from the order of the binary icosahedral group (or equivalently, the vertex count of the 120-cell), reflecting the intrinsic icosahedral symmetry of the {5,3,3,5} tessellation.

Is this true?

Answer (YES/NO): NO